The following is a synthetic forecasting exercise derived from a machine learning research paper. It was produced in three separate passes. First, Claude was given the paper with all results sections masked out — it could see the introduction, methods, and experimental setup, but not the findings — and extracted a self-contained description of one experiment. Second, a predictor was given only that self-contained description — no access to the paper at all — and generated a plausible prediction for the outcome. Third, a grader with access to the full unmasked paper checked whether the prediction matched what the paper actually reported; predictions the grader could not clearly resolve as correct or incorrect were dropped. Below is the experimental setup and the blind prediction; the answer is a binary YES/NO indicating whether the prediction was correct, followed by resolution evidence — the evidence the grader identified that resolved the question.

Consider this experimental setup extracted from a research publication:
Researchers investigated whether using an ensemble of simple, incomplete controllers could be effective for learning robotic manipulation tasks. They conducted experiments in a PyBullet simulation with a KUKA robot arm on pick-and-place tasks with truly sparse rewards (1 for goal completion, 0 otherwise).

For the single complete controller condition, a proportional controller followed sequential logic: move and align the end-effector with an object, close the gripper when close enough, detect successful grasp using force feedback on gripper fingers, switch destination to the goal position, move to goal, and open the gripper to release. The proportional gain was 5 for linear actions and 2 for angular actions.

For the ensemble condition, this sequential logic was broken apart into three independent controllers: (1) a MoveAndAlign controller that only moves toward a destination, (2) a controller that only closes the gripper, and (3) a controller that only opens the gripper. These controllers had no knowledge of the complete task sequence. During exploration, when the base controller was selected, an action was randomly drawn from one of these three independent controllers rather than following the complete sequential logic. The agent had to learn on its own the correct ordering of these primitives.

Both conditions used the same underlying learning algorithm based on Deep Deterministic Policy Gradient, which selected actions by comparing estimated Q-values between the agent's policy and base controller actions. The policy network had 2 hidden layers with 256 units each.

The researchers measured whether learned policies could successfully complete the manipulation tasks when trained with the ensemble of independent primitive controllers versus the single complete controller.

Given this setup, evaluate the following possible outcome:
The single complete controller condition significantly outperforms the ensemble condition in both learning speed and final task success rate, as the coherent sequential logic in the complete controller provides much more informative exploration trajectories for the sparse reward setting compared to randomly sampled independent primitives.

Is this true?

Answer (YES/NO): NO